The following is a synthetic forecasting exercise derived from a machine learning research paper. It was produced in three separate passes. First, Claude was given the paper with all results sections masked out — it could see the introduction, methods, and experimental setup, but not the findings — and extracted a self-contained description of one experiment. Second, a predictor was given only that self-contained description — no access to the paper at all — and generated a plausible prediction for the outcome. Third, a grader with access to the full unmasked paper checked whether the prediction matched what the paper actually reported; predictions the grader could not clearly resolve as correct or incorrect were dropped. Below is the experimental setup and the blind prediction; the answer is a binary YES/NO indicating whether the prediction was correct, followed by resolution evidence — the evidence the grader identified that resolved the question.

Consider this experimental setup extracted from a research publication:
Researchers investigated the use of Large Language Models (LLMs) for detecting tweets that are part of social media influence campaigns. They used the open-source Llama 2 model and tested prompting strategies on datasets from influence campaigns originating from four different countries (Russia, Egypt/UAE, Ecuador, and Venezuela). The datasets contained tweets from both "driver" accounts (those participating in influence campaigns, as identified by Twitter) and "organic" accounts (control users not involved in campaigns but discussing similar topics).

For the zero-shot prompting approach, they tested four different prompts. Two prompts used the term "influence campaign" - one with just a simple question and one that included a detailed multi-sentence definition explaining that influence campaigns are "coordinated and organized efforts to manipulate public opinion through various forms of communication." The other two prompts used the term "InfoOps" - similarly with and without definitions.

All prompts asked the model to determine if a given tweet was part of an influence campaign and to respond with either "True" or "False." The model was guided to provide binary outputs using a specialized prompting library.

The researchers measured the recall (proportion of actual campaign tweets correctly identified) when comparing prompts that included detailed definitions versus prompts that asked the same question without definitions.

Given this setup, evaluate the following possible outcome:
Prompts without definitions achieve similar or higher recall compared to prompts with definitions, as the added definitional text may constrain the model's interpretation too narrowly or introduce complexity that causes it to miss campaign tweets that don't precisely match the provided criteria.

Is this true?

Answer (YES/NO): NO